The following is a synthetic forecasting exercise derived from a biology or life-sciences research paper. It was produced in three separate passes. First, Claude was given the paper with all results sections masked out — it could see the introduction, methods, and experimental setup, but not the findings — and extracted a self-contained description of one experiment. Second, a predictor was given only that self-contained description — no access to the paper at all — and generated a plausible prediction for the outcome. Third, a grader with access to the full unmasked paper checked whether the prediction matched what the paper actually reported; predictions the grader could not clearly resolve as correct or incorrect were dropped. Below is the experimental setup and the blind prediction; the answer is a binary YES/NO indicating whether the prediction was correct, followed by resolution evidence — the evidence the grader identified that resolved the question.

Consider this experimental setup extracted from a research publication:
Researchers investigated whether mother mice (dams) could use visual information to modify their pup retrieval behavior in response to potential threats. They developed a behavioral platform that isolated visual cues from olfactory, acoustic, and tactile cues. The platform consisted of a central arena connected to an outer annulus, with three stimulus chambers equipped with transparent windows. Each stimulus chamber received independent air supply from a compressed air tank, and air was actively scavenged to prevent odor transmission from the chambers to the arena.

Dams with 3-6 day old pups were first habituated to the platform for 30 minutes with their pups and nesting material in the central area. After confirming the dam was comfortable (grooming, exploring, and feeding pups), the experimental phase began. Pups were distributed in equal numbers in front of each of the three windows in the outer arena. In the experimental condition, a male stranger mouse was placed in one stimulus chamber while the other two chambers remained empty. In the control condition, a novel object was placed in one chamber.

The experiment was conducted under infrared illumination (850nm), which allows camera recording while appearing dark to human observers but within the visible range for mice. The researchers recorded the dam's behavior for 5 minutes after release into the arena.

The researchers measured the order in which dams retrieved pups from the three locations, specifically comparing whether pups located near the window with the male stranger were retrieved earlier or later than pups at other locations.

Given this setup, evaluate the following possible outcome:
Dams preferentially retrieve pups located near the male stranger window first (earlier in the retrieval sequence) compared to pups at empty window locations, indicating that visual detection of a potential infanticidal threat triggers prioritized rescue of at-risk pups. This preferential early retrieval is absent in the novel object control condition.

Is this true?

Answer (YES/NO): YES